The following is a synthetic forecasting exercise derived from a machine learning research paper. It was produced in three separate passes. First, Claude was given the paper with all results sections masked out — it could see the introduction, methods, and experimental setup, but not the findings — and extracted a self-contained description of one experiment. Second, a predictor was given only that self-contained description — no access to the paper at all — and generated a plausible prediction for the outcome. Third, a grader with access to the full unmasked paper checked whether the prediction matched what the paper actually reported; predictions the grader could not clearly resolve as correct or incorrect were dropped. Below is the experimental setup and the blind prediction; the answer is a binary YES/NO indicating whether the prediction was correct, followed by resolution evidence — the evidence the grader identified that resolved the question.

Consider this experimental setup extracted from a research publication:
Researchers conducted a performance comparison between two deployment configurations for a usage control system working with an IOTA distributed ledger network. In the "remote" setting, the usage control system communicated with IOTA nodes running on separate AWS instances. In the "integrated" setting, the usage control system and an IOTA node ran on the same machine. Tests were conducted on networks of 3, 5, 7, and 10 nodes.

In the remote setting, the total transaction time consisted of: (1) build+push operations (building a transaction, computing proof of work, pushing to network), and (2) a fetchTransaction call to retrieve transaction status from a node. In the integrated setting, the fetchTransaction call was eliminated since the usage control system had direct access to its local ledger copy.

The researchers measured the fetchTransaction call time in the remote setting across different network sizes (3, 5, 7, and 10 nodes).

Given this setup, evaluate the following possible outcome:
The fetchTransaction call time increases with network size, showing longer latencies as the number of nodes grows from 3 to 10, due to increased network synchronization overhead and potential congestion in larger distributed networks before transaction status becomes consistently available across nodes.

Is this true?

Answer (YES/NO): NO